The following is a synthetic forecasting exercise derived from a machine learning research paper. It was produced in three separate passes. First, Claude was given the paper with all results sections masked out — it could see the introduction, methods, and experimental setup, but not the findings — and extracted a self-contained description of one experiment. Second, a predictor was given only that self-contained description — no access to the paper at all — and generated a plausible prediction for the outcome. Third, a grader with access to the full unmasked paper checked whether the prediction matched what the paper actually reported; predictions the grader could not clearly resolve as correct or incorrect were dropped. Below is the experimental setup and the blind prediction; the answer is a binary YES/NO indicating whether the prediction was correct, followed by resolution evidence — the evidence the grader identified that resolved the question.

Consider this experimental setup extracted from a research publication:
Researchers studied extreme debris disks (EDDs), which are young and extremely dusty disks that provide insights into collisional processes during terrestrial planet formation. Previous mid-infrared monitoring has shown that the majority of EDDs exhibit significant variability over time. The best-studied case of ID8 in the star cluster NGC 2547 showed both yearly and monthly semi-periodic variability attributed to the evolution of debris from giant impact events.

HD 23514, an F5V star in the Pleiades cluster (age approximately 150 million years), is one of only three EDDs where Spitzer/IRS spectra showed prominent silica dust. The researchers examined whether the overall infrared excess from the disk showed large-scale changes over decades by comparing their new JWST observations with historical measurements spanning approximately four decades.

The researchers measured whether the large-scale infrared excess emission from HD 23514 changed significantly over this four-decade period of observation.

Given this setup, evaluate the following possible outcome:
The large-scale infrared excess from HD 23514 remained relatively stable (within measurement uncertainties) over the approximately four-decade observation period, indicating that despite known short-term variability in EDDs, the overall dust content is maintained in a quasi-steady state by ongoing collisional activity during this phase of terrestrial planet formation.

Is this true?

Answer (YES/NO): YES